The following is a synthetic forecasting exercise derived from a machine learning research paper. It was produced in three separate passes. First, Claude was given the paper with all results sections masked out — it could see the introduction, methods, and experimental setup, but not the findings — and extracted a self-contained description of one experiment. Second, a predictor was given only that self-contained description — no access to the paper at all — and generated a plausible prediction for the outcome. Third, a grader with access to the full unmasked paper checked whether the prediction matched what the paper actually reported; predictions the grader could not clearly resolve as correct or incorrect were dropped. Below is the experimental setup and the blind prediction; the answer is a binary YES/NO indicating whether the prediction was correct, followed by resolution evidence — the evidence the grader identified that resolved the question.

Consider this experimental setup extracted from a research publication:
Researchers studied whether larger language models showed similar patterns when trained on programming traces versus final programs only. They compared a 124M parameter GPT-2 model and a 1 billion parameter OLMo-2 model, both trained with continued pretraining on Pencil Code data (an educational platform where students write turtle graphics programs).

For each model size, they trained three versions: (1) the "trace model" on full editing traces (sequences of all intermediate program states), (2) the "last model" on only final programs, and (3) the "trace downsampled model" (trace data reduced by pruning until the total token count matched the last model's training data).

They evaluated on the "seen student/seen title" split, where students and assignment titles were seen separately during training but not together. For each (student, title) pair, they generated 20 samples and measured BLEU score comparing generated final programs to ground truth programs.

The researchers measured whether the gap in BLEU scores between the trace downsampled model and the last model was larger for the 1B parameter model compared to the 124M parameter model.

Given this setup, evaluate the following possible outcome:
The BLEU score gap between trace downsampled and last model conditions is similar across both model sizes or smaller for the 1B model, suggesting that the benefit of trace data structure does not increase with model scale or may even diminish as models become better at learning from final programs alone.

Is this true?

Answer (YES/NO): NO